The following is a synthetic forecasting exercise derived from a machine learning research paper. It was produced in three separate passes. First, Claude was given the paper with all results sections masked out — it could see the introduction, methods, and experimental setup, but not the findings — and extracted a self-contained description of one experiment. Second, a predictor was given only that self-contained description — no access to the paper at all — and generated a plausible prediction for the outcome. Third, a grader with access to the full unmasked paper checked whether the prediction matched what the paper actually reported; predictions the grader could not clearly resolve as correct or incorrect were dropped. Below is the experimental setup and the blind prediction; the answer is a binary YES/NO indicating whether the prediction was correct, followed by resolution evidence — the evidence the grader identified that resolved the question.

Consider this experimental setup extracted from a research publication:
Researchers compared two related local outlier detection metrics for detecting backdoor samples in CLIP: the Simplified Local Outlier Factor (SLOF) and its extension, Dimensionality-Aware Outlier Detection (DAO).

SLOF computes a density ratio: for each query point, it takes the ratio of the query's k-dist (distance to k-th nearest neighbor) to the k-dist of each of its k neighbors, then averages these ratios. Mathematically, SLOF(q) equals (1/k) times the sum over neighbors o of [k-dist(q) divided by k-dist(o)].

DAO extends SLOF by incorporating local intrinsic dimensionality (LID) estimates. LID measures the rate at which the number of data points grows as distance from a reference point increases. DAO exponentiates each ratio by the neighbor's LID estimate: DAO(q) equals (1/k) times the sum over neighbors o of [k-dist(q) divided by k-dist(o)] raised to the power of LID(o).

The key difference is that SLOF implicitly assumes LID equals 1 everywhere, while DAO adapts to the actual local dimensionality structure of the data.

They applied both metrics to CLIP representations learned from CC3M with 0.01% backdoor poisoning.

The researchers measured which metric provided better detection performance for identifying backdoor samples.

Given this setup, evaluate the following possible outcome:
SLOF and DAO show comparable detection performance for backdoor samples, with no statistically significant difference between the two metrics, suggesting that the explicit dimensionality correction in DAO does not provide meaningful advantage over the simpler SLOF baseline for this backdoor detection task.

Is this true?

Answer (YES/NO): YES